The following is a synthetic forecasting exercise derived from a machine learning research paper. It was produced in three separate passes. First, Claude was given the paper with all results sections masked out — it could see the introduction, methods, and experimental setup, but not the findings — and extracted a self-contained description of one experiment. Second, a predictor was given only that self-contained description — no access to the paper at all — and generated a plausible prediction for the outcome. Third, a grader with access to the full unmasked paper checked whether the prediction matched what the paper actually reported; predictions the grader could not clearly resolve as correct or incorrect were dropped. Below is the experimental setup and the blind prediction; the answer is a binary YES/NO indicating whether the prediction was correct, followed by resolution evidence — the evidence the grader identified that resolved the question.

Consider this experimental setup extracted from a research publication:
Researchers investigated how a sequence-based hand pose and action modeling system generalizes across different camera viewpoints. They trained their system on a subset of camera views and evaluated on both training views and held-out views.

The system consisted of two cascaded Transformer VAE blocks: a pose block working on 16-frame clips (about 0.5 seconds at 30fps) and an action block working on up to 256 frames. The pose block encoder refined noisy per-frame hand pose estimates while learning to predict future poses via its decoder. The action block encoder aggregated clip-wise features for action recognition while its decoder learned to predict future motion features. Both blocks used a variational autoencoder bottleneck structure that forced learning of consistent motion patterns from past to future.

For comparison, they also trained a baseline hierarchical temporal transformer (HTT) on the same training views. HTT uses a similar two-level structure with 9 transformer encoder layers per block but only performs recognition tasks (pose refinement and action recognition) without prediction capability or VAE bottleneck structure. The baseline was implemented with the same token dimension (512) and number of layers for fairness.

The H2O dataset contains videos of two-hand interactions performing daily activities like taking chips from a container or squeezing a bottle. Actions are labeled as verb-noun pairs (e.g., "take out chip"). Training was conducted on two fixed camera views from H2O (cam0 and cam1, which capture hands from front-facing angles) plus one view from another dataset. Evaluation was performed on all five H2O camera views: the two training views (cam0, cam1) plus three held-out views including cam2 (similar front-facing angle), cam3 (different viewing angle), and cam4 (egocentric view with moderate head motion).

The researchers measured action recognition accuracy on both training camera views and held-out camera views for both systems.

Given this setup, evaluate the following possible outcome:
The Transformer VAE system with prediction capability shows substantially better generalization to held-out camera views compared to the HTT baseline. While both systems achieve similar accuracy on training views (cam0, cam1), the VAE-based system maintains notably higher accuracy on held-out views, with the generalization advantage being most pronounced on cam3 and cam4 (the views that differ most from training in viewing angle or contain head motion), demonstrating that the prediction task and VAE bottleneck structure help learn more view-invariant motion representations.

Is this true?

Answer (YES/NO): NO